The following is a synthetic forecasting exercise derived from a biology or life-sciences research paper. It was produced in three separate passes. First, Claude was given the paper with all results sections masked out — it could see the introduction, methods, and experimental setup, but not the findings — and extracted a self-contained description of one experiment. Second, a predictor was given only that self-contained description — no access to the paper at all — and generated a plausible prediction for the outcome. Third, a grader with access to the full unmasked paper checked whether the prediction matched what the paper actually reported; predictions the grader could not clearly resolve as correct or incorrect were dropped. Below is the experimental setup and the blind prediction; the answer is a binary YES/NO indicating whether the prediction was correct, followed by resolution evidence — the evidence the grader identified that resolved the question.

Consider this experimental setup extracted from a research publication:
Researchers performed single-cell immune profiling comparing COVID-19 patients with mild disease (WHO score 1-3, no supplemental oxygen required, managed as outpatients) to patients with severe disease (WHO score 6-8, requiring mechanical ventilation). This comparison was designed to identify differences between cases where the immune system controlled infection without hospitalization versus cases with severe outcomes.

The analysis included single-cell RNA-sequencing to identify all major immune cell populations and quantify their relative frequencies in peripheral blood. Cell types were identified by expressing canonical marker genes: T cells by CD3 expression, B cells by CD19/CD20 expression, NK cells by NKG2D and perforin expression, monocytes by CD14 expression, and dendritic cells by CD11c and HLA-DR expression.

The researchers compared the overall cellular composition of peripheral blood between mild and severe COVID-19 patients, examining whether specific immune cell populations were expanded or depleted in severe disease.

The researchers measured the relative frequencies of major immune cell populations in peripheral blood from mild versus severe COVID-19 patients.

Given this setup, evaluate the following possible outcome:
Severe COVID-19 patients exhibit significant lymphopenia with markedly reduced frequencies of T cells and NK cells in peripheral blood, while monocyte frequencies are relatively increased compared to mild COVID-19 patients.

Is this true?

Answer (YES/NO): NO